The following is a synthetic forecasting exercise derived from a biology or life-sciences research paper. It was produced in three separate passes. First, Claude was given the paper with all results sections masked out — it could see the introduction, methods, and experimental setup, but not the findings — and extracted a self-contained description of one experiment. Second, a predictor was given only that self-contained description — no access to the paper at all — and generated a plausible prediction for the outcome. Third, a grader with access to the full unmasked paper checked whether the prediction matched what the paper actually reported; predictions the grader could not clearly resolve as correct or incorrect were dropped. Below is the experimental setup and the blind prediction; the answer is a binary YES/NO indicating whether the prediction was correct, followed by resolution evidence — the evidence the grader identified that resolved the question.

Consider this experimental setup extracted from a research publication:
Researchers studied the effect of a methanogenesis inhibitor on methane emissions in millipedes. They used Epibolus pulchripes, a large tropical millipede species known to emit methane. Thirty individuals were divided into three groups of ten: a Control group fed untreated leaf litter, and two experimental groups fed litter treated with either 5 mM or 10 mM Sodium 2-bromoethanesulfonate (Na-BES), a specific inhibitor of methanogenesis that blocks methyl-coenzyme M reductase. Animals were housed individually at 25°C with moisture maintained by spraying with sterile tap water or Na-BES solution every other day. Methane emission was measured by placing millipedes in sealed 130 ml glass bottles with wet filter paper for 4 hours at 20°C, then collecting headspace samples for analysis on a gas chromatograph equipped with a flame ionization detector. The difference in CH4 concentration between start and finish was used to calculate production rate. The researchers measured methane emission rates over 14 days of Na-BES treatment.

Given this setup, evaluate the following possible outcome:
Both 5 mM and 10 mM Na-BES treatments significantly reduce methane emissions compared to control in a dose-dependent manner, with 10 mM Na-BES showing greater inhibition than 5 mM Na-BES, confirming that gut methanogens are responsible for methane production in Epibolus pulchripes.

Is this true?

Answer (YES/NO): NO